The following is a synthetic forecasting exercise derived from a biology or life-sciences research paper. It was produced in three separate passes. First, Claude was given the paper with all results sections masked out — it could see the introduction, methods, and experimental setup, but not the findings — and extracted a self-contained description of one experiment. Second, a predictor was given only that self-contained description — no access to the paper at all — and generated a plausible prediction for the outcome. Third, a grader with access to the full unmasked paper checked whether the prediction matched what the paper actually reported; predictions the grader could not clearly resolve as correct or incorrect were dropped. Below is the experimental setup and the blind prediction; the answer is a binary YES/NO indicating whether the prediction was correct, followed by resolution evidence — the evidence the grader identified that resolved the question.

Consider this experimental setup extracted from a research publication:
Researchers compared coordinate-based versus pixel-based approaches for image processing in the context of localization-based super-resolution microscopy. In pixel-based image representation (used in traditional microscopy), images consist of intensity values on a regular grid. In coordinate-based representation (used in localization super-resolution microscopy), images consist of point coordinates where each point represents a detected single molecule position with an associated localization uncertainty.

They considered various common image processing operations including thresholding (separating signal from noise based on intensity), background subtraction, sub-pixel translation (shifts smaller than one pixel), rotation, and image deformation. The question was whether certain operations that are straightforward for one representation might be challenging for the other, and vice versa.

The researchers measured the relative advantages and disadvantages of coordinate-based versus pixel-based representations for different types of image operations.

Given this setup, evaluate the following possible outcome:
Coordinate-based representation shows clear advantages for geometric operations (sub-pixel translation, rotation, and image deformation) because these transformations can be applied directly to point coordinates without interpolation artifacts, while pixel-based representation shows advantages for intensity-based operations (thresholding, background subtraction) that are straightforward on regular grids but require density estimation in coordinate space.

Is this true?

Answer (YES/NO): YES